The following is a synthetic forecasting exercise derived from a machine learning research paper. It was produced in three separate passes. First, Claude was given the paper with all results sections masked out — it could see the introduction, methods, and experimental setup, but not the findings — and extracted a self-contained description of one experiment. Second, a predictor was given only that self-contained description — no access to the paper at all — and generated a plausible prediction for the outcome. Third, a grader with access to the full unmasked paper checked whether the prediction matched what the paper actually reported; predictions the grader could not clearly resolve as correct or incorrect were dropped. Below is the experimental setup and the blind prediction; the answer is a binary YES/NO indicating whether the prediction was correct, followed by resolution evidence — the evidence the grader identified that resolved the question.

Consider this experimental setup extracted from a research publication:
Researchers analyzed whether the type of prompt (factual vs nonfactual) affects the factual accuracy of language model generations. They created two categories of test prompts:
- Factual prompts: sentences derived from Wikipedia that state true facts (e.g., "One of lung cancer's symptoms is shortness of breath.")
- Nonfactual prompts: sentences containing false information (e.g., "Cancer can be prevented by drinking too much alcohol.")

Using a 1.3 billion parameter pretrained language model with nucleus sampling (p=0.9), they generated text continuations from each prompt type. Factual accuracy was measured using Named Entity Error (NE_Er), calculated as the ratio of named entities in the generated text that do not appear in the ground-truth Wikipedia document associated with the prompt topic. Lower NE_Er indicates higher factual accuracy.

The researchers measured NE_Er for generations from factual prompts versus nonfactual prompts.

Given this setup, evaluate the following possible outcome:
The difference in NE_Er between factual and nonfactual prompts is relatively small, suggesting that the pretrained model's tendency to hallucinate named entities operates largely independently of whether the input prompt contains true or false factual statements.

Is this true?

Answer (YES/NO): NO